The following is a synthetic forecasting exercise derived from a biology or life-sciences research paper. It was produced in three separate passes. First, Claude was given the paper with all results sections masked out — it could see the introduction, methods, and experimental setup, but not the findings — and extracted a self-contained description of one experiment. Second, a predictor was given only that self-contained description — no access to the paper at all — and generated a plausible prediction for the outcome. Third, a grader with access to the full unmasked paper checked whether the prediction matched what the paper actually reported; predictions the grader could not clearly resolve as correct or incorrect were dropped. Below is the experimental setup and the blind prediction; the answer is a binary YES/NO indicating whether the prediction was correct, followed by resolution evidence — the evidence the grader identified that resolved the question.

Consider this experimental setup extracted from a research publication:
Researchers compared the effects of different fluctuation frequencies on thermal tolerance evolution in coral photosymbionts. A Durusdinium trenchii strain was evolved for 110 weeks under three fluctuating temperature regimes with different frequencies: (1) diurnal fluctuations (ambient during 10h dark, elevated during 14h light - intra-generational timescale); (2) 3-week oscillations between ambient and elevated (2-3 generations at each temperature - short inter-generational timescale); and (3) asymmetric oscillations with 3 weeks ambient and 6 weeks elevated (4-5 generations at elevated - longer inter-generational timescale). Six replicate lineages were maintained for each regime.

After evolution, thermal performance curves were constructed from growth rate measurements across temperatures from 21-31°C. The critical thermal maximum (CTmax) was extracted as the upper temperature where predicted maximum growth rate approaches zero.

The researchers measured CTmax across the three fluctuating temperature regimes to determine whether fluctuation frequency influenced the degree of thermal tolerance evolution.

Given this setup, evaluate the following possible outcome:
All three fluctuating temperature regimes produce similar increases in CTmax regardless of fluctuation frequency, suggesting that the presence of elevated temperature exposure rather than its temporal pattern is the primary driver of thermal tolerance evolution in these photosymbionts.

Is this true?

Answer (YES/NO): NO